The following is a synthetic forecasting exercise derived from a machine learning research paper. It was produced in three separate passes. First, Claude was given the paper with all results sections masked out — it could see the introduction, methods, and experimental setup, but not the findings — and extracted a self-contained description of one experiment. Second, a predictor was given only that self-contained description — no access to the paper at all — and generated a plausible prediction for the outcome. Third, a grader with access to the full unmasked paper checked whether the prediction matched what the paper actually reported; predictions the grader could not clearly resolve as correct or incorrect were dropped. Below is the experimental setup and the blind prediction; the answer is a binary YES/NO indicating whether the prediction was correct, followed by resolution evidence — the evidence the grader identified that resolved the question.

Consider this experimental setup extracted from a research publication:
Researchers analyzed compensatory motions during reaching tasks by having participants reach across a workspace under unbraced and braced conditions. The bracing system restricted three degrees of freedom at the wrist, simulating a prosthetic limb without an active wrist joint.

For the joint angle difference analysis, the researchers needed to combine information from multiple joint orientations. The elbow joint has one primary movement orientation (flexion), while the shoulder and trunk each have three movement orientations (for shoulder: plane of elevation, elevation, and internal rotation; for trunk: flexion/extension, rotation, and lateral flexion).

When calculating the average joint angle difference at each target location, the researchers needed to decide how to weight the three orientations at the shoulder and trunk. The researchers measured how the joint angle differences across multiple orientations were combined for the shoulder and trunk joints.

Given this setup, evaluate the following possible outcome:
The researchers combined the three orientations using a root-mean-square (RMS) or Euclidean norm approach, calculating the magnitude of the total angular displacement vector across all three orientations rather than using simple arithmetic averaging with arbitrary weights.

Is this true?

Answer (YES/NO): NO